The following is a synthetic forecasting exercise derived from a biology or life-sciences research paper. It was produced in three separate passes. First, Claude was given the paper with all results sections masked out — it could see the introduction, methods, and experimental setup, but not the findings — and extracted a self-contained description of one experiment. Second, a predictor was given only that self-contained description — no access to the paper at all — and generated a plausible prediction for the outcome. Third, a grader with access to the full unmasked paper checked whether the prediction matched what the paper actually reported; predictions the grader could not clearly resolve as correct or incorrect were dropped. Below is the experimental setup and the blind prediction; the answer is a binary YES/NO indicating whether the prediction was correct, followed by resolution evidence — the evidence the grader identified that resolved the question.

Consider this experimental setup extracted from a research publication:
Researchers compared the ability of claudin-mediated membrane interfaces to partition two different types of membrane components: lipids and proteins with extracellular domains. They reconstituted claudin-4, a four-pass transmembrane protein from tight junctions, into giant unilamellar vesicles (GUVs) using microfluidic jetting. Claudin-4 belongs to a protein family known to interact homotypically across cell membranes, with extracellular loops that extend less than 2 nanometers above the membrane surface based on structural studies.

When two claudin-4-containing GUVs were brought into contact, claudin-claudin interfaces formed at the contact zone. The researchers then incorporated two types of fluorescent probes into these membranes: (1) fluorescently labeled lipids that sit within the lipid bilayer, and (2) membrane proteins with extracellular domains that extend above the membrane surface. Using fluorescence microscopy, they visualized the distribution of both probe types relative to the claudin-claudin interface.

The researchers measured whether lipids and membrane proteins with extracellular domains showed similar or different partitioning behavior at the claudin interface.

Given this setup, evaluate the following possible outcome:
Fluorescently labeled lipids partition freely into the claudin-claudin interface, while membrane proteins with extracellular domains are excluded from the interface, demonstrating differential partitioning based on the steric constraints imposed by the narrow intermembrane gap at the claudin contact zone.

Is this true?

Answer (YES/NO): YES